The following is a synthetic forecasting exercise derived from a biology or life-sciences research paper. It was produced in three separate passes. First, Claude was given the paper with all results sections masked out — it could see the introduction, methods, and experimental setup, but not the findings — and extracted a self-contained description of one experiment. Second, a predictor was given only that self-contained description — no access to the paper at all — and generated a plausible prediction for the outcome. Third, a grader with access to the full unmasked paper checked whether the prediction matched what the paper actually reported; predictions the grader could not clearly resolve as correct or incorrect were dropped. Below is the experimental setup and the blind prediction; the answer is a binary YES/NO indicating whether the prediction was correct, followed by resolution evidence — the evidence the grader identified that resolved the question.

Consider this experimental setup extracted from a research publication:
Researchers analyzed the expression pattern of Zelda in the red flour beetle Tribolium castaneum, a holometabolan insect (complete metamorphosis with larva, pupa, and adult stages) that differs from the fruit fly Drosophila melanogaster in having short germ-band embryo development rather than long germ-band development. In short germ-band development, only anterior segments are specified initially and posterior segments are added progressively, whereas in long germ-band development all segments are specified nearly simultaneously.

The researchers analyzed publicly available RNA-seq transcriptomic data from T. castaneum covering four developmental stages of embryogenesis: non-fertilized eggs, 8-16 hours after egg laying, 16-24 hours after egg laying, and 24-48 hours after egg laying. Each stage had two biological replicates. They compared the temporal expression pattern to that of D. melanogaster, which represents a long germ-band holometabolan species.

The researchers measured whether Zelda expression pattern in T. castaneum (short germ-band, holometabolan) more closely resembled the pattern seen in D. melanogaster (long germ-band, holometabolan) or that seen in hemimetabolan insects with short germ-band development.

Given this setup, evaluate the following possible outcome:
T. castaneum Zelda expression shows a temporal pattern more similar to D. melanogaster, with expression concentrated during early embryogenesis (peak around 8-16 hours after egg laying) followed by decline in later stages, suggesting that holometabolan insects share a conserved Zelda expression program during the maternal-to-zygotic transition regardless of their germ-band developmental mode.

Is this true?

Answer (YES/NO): NO